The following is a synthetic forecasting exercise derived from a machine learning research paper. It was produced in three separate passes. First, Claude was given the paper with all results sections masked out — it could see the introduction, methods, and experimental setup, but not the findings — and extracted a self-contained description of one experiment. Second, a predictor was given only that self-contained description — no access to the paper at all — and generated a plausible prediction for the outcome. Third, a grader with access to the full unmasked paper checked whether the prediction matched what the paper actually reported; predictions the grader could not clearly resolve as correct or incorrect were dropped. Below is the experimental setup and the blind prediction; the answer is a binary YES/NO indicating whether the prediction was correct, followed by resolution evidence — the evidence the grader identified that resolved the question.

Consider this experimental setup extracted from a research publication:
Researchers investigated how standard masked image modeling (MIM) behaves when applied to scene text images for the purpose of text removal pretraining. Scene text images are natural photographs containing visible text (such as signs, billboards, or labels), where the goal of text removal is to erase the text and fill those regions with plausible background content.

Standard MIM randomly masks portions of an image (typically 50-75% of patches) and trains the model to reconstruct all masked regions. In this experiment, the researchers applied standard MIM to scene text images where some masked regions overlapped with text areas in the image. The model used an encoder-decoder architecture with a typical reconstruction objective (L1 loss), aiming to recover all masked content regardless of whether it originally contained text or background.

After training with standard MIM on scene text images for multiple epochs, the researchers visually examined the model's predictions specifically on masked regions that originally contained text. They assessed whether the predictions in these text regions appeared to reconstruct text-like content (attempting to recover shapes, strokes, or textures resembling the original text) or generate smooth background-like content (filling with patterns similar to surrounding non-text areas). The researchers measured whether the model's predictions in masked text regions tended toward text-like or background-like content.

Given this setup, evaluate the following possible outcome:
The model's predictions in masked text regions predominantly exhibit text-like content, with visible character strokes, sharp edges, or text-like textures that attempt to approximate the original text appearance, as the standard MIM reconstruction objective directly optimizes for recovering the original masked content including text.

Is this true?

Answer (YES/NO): YES